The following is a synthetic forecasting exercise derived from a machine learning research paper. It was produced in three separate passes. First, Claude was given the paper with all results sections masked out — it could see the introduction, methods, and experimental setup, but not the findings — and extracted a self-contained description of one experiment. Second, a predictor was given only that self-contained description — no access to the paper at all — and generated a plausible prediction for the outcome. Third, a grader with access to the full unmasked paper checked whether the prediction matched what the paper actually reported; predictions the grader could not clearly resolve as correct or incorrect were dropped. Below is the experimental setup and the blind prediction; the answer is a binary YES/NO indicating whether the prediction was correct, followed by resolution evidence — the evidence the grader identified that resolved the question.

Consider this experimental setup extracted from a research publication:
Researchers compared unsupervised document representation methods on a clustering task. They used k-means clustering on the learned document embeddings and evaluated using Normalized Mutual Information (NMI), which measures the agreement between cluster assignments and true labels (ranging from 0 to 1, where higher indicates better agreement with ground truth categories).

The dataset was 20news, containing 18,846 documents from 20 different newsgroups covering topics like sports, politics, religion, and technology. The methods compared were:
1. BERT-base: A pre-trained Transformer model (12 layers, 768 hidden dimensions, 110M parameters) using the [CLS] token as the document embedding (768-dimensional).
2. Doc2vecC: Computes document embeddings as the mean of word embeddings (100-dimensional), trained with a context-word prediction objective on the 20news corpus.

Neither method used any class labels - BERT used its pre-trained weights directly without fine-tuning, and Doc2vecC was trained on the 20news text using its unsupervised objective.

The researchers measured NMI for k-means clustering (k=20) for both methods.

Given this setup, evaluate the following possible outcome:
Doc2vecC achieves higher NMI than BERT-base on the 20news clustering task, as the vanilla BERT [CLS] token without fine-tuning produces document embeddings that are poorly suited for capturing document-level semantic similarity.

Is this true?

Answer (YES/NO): YES